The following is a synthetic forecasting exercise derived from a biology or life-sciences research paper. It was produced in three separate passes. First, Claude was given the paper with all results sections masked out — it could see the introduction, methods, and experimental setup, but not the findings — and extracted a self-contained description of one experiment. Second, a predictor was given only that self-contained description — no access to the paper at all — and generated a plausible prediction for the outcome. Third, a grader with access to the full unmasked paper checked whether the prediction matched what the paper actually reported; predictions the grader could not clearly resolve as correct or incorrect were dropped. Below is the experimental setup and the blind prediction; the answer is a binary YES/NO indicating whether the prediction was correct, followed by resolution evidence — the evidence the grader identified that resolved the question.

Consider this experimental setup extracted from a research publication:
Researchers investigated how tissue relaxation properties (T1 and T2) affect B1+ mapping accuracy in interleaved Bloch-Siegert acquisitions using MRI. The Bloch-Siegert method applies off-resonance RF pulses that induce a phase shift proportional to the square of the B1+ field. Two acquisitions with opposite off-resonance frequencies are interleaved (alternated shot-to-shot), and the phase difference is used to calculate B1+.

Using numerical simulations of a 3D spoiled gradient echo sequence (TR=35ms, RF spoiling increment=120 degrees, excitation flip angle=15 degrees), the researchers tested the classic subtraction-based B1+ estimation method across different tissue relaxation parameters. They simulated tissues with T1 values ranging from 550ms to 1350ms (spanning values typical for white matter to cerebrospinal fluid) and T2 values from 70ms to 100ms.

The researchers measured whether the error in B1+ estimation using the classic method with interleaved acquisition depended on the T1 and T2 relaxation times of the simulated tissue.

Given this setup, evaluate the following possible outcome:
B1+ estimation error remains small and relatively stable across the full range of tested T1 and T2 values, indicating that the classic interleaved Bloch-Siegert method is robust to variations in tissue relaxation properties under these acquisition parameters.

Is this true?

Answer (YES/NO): NO